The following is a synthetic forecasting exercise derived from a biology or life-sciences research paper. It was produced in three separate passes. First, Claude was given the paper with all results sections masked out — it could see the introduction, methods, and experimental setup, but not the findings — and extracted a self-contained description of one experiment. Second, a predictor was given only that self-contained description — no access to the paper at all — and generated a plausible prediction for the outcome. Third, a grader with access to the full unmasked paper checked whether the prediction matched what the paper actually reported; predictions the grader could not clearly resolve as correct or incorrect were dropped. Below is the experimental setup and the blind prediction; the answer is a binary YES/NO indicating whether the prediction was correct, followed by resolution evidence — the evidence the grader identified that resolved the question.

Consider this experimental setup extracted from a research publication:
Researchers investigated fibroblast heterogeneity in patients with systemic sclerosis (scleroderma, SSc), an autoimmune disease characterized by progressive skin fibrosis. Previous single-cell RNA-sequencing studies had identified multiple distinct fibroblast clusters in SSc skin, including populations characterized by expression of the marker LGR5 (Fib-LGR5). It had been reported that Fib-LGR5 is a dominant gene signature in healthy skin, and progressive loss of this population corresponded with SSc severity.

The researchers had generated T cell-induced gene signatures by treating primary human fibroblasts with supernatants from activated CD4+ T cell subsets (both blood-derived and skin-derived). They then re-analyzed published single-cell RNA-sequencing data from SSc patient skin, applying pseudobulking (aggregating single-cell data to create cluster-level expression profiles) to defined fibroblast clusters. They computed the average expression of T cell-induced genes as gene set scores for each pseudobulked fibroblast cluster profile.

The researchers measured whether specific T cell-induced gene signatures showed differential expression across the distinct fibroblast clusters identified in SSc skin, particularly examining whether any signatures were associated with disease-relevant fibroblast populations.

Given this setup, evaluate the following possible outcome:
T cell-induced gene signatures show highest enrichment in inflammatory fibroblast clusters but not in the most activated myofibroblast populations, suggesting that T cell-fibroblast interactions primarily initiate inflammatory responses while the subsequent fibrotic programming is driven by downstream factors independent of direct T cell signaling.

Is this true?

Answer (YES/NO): NO